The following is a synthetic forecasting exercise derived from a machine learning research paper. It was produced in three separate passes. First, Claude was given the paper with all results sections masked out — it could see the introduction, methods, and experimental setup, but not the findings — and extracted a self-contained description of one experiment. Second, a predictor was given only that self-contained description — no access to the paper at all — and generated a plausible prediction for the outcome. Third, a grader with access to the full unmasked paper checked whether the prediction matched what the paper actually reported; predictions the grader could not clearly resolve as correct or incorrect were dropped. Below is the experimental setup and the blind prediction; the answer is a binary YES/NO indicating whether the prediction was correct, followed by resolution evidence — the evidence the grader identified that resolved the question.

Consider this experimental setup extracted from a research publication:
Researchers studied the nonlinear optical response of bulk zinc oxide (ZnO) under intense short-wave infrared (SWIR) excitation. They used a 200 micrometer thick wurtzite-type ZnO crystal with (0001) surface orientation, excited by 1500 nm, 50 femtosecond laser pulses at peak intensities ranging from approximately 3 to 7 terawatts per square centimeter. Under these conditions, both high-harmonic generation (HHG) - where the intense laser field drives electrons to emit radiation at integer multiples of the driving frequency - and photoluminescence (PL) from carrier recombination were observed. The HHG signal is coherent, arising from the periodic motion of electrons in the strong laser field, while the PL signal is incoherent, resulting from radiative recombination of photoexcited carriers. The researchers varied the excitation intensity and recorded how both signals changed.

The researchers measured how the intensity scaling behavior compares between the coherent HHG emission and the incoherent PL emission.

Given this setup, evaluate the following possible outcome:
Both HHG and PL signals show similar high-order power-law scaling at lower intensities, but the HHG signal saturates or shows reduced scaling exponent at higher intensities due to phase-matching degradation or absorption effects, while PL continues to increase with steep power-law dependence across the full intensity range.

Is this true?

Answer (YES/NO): NO